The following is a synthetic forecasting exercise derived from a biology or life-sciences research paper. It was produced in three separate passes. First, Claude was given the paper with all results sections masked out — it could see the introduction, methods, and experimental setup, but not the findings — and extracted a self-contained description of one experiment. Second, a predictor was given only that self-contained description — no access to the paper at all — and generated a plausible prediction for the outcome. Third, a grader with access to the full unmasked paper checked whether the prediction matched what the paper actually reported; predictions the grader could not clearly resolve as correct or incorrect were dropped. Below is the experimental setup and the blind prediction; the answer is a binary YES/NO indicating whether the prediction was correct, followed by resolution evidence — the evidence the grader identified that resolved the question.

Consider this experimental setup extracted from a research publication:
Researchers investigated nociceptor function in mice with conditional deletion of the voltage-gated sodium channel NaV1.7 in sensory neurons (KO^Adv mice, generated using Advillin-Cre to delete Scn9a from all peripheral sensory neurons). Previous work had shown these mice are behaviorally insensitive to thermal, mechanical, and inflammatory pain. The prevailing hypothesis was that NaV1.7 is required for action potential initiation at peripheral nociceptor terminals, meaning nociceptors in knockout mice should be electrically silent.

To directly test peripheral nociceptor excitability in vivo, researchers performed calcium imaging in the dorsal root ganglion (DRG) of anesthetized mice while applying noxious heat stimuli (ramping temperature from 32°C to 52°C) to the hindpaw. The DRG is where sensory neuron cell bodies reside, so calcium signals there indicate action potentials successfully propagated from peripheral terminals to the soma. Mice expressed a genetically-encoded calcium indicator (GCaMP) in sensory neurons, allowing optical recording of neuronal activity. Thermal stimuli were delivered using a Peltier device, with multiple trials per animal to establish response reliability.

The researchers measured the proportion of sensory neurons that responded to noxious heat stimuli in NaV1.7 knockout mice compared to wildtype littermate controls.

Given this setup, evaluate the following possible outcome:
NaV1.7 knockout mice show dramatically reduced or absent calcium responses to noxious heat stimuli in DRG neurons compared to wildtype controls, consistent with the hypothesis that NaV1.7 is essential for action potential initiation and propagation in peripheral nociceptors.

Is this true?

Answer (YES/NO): NO